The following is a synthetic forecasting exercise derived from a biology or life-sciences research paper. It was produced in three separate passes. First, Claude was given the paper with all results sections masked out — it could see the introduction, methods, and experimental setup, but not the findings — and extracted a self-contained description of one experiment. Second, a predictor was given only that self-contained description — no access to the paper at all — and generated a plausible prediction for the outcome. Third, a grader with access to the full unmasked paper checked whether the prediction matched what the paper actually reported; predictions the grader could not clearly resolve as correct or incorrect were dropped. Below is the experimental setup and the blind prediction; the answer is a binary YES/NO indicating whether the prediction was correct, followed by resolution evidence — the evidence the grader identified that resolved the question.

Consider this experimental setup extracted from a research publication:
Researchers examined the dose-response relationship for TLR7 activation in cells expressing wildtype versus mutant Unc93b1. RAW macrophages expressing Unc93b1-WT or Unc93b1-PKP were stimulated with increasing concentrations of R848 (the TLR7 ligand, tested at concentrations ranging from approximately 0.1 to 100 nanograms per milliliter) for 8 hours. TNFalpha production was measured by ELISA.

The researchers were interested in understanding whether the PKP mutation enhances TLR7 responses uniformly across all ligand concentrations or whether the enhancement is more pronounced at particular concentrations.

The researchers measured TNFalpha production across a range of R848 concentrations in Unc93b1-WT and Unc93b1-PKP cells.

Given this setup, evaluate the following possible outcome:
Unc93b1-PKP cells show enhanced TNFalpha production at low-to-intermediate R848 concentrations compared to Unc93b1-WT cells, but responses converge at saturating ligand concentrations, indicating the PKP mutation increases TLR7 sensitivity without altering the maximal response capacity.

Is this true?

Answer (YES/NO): YES